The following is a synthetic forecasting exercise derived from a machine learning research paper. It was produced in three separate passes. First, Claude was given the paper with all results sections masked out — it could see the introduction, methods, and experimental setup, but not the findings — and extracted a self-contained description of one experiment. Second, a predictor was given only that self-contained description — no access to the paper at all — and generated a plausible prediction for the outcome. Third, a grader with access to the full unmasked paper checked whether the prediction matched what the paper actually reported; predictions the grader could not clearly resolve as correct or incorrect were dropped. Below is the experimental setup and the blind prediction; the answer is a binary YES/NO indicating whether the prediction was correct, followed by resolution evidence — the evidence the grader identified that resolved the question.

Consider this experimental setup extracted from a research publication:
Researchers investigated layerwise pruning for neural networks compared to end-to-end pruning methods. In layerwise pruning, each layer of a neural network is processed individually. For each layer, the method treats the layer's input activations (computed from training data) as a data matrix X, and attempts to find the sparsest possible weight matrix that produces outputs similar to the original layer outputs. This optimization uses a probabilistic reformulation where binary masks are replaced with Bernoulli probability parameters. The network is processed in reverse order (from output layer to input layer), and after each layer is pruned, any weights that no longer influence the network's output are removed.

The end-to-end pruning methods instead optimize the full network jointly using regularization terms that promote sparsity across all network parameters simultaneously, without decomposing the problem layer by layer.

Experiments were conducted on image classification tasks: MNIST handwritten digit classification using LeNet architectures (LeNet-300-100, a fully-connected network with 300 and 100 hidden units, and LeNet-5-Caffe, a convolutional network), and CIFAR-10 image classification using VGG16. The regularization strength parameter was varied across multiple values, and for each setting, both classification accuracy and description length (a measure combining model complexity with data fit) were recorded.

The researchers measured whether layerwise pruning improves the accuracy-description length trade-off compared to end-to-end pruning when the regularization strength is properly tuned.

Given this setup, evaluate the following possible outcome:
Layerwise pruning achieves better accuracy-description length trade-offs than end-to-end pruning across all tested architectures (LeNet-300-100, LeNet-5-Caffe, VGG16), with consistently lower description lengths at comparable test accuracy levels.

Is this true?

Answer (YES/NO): NO